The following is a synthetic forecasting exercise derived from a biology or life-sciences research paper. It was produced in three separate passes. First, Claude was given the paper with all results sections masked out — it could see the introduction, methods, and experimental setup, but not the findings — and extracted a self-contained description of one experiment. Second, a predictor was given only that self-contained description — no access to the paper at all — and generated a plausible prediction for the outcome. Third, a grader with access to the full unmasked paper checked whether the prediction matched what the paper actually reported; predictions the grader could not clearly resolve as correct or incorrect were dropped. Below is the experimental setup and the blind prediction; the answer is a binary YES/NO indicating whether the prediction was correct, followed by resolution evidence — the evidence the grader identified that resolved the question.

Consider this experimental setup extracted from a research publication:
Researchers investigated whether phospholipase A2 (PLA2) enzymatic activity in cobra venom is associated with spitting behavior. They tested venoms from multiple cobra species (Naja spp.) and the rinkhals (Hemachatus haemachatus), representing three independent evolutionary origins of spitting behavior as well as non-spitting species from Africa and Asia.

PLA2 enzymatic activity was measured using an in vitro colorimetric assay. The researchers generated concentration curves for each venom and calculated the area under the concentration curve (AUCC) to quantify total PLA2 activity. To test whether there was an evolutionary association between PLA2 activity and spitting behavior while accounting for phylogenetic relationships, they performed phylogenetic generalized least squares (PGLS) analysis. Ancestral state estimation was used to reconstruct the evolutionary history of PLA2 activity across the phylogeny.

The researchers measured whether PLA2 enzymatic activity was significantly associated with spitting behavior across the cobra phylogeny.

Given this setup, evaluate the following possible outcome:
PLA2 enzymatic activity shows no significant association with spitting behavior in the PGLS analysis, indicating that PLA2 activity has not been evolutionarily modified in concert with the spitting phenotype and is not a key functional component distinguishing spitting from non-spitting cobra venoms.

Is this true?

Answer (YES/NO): NO